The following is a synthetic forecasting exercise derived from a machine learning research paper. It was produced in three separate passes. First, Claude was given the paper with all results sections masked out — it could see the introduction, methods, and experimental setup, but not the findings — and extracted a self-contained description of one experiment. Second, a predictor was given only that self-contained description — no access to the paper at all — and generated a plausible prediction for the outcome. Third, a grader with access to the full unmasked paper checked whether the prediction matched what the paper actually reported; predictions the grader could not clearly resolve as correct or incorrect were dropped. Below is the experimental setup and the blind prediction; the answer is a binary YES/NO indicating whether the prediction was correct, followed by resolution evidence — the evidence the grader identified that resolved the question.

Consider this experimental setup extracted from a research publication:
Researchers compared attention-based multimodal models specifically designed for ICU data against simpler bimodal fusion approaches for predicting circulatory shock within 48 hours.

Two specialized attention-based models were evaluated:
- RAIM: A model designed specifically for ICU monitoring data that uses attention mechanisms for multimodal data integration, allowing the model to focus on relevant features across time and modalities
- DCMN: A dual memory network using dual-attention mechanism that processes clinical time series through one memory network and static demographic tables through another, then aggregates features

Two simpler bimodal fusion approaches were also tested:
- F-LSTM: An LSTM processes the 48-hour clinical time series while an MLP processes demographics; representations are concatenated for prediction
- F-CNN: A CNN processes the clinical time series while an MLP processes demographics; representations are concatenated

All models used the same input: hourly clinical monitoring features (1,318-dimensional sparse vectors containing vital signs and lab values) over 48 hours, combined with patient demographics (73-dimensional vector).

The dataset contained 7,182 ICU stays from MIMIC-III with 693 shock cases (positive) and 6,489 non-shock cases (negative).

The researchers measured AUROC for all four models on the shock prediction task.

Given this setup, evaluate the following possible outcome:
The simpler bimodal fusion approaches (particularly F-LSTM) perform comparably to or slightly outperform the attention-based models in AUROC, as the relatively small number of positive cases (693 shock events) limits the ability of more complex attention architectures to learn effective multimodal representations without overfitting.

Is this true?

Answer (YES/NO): YES